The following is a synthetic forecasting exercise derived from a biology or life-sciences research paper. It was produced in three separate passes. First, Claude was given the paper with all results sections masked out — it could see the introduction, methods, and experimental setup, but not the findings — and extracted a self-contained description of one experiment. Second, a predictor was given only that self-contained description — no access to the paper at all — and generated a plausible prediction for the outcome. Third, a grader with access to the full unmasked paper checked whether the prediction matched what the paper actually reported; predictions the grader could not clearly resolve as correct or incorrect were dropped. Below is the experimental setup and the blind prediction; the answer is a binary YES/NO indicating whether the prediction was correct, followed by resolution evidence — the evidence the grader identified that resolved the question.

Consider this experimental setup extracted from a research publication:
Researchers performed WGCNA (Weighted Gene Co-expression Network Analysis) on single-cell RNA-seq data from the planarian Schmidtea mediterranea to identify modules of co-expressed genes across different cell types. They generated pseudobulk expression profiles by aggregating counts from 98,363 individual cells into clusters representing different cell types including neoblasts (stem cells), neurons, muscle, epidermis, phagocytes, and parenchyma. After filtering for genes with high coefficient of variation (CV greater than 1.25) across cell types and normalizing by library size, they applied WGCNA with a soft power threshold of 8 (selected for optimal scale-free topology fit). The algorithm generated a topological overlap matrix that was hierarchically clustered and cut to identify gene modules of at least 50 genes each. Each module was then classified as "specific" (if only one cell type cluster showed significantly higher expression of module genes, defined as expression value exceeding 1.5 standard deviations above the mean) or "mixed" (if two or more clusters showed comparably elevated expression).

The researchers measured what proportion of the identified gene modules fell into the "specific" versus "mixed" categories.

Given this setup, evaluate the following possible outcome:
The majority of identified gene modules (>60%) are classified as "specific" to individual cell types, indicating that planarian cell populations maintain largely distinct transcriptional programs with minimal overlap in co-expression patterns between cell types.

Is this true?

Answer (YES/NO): NO